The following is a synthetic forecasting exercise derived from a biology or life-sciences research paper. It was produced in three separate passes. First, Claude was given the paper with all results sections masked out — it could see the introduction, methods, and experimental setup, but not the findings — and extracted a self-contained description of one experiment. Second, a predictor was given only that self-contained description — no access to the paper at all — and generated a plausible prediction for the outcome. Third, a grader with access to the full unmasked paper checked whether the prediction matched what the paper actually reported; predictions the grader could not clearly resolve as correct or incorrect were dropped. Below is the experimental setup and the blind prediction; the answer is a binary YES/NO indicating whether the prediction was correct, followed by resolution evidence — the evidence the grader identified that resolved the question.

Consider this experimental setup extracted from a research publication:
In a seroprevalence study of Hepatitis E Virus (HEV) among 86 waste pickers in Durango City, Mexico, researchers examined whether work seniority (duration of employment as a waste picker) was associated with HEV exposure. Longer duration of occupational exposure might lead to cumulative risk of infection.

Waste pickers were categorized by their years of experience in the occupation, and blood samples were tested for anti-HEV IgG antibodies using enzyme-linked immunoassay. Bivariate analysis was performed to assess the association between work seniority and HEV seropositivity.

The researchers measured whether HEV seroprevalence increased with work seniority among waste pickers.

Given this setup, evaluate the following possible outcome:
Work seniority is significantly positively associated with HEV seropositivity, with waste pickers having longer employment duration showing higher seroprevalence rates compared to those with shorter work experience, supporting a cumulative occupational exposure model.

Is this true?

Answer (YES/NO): YES